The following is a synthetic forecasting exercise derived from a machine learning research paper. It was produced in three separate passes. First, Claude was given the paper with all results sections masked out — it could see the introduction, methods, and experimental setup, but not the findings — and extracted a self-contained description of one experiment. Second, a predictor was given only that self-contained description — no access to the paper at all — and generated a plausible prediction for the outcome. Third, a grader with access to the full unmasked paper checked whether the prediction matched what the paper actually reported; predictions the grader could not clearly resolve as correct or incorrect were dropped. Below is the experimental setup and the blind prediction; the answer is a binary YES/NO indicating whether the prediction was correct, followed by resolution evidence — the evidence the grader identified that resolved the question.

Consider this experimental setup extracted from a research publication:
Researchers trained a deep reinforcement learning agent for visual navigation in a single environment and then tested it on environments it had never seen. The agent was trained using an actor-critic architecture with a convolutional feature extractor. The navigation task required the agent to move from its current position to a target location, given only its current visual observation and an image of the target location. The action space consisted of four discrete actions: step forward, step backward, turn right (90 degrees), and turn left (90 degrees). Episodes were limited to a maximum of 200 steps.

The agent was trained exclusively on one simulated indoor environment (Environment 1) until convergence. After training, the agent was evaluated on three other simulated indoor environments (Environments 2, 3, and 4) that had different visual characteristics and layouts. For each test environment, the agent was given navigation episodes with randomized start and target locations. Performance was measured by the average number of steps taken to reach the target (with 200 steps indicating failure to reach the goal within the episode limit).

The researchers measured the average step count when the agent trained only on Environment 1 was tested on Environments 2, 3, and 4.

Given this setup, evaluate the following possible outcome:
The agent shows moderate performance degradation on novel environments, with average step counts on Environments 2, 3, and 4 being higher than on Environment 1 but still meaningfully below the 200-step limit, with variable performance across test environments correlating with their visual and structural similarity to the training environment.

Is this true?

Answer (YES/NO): NO